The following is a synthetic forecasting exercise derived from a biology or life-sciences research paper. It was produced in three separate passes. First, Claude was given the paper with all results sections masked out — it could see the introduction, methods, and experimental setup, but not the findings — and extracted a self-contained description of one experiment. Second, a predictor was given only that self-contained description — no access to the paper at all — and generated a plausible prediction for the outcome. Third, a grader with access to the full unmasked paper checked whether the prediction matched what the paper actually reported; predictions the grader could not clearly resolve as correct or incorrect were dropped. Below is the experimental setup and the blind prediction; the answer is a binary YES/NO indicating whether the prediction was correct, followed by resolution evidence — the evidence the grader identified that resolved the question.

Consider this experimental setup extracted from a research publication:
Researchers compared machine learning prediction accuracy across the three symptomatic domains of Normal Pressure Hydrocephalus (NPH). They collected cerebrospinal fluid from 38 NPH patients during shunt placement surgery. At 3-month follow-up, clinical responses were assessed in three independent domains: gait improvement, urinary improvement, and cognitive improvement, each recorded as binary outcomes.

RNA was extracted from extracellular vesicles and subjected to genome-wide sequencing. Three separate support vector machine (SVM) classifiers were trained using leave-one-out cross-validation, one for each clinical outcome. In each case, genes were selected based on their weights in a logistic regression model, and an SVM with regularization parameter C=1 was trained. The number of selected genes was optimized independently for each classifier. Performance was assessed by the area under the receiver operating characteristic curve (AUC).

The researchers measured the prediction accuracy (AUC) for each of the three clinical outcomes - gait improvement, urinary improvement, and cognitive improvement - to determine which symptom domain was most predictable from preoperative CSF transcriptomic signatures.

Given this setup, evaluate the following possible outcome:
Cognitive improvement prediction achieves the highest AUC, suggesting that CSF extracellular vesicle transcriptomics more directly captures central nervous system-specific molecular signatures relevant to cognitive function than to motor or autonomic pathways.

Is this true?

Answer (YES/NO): YES